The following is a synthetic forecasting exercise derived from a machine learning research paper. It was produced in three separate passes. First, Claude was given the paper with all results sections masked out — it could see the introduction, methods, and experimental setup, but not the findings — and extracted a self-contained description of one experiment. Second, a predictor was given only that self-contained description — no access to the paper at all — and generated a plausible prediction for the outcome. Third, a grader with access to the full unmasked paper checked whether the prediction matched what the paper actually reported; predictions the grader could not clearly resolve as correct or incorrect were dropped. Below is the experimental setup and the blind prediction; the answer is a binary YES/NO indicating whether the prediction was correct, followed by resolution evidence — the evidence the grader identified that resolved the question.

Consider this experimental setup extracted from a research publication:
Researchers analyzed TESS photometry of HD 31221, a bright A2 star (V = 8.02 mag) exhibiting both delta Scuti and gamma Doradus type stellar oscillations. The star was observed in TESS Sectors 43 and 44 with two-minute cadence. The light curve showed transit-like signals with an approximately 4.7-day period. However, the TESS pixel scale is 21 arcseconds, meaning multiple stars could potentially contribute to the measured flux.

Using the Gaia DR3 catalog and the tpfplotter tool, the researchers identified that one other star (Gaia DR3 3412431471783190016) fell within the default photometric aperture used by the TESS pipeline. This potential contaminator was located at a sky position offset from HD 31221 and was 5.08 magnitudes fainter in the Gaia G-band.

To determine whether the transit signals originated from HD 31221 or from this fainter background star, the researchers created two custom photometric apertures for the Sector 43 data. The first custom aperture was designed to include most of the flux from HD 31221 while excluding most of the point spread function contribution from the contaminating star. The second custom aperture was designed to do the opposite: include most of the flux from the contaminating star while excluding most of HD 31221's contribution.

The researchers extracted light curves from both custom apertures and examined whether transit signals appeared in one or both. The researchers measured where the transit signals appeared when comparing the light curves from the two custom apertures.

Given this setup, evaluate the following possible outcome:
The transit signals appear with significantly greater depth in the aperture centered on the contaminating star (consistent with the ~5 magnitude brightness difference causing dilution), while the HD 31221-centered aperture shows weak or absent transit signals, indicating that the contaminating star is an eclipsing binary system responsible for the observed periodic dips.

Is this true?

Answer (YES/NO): NO